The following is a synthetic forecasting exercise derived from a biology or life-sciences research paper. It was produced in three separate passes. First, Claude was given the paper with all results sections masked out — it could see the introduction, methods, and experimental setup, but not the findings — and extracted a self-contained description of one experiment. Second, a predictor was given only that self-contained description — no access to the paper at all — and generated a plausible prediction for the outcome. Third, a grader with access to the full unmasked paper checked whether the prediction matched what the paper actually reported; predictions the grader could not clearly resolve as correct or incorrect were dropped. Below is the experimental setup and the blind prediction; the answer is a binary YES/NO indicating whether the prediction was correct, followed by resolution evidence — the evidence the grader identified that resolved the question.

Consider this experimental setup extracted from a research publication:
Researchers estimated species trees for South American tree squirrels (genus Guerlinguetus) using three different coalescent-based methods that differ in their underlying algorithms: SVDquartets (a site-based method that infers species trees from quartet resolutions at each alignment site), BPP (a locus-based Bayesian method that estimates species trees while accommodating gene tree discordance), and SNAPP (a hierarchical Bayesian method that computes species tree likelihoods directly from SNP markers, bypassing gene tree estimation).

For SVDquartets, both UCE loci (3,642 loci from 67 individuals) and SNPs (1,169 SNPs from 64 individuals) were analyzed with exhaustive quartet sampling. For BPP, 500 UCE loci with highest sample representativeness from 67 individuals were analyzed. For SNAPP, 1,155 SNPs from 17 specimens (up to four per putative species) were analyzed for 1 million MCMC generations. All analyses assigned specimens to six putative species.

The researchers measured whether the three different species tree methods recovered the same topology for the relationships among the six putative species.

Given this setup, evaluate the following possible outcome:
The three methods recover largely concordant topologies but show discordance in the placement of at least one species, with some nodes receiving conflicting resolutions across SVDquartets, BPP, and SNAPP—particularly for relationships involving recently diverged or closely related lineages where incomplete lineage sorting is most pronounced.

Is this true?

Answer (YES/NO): NO